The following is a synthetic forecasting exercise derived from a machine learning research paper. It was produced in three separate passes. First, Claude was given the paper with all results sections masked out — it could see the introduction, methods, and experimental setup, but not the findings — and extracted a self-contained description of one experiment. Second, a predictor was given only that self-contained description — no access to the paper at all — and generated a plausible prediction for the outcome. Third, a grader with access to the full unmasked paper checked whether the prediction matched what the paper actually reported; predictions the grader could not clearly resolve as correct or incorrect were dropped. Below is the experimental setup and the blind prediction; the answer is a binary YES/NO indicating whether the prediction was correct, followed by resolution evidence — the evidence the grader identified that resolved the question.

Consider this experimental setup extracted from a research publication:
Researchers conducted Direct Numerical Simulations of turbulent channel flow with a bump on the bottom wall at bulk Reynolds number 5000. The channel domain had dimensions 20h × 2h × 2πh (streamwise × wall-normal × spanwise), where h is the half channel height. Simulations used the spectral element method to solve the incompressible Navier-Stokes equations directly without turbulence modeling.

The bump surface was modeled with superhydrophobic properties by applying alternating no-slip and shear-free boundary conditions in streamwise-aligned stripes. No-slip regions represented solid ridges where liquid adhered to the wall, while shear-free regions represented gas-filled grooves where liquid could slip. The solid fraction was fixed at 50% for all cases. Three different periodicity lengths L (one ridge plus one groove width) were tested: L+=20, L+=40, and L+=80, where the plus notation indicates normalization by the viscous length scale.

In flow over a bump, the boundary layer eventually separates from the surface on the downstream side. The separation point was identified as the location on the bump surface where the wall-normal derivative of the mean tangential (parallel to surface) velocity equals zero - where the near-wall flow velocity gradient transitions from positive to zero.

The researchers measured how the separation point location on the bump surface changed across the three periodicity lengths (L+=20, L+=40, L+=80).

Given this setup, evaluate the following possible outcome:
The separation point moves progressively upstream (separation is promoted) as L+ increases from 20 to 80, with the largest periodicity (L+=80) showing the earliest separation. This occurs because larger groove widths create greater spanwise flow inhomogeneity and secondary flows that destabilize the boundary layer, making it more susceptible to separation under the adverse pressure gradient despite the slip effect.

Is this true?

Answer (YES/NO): NO